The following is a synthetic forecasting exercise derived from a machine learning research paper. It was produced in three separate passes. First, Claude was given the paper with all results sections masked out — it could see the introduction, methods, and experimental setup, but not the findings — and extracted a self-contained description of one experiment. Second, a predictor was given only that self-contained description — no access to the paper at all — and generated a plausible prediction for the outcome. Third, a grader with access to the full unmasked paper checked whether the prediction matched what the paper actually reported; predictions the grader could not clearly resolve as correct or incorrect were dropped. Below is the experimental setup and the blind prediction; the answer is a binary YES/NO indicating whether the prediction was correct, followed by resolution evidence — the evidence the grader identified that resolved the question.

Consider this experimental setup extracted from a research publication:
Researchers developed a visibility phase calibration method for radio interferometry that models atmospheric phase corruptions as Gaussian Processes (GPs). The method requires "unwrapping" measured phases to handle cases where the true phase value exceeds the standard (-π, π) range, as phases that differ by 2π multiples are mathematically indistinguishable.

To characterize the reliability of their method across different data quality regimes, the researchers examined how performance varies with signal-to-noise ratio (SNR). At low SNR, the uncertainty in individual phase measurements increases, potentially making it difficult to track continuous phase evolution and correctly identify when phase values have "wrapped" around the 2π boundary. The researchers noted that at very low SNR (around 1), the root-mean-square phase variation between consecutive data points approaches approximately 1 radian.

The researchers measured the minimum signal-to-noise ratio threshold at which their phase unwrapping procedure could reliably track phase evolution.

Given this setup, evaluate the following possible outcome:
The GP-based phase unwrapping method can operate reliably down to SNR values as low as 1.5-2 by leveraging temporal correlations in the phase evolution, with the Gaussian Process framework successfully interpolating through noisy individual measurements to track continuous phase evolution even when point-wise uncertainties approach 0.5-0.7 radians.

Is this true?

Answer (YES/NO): NO